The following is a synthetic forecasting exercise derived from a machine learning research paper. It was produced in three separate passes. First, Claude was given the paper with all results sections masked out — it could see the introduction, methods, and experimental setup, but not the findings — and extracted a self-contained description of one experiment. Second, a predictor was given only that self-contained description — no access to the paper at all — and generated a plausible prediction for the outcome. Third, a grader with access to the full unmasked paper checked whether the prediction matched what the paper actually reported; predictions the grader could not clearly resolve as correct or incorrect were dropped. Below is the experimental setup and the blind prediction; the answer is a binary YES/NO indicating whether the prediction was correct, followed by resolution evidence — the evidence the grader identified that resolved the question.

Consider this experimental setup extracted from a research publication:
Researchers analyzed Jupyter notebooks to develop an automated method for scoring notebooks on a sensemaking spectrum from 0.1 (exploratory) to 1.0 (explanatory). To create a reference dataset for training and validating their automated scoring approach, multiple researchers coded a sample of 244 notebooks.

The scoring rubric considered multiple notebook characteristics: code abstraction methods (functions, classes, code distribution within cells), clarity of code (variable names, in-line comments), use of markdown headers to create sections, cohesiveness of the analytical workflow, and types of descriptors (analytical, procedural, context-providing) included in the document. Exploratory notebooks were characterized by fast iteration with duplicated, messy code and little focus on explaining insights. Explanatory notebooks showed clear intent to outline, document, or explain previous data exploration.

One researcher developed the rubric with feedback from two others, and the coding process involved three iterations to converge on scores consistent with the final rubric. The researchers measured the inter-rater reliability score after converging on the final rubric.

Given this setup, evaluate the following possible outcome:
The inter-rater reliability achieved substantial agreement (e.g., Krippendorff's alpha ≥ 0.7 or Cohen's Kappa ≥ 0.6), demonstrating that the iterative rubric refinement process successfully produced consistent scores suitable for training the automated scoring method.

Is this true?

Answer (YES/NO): YES